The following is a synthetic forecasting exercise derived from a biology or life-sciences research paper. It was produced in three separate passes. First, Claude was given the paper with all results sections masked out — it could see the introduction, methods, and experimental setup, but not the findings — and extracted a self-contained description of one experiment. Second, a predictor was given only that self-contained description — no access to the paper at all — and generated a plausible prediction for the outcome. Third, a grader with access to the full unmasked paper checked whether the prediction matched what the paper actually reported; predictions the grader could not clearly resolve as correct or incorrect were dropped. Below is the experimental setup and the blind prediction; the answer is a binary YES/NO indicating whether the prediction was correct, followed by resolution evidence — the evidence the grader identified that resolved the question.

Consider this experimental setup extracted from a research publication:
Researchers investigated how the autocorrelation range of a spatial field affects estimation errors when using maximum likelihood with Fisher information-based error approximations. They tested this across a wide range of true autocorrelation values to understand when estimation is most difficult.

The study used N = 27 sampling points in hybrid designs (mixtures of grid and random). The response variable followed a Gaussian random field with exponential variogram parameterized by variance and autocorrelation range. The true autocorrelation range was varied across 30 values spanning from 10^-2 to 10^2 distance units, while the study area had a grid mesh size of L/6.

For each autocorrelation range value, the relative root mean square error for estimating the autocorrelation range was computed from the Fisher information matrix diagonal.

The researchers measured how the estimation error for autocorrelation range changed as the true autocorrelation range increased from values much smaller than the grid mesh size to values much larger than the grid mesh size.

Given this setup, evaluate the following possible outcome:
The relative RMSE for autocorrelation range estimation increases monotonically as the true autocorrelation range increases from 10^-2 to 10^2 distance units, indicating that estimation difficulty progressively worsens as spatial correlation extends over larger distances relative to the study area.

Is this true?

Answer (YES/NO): NO